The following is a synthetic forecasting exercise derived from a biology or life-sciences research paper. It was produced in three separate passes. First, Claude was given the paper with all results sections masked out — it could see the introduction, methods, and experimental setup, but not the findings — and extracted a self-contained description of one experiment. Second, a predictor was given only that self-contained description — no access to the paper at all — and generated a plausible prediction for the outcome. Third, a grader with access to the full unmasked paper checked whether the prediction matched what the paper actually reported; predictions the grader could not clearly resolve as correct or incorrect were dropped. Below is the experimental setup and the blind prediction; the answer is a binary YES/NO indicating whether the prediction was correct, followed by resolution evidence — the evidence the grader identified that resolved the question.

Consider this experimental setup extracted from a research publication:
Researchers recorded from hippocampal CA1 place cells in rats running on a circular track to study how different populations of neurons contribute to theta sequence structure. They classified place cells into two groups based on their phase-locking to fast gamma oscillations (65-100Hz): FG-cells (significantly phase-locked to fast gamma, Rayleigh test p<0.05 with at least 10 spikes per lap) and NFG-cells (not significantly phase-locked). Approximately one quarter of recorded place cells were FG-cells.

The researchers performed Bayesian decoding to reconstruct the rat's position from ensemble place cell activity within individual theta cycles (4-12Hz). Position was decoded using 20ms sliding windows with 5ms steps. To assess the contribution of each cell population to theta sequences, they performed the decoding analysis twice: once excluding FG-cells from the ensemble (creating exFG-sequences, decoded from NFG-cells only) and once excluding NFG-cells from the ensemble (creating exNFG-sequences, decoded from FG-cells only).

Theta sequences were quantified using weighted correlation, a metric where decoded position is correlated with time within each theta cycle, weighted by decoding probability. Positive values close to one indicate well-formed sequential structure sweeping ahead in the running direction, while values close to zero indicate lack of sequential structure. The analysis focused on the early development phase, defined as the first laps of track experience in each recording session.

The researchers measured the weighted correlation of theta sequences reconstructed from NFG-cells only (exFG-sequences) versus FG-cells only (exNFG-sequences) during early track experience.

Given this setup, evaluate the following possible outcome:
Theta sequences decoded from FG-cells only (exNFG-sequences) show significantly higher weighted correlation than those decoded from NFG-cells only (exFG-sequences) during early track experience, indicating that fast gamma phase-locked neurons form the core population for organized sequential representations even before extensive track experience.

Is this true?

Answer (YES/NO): NO